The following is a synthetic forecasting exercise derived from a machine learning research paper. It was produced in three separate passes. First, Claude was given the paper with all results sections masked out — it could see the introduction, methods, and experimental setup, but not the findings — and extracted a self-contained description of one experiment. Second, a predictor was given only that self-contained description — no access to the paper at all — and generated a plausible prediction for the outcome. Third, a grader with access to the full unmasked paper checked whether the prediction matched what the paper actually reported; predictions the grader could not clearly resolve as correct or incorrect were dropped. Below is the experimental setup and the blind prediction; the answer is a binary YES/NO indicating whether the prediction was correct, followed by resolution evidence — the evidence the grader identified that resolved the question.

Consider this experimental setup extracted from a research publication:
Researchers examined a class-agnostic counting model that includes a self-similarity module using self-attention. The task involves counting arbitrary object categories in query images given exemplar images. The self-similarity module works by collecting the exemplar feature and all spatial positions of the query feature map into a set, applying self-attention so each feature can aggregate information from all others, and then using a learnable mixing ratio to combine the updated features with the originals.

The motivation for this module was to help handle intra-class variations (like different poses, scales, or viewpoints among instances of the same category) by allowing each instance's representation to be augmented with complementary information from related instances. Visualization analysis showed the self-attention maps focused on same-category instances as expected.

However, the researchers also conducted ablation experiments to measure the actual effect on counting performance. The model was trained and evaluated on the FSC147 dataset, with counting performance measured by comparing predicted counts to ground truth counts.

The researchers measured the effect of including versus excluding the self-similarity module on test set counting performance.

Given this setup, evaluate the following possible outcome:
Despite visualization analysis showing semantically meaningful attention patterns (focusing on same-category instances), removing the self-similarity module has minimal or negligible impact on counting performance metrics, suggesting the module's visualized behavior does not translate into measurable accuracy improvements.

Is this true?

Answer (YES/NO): NO